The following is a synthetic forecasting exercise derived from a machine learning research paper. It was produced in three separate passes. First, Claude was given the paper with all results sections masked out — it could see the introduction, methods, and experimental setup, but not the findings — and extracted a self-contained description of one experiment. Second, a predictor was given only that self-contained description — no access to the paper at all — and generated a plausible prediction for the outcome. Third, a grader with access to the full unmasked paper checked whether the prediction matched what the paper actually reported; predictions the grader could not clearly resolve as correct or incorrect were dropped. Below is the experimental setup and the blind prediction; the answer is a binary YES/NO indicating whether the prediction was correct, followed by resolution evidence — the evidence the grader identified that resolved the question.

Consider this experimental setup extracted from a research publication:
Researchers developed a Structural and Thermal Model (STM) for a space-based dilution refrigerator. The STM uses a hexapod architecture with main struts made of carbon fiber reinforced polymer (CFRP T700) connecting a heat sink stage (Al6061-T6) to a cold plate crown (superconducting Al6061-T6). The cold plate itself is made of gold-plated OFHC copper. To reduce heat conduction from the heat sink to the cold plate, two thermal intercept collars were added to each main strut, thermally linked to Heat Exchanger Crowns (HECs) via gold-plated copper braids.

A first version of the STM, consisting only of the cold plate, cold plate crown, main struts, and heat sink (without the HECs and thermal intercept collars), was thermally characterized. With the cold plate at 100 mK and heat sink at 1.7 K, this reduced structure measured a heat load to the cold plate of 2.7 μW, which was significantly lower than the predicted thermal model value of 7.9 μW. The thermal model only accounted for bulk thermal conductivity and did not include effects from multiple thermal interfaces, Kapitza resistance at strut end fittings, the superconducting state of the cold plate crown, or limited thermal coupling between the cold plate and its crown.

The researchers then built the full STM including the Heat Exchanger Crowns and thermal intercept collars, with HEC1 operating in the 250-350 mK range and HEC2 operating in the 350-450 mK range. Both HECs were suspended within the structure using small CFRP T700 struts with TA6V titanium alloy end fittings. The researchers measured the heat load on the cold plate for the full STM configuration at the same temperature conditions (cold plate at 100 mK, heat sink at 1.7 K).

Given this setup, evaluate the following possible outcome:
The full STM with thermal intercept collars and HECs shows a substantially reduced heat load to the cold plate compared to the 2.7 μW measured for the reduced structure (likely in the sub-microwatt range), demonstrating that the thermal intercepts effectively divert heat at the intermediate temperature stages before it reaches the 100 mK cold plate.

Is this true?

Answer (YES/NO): NO